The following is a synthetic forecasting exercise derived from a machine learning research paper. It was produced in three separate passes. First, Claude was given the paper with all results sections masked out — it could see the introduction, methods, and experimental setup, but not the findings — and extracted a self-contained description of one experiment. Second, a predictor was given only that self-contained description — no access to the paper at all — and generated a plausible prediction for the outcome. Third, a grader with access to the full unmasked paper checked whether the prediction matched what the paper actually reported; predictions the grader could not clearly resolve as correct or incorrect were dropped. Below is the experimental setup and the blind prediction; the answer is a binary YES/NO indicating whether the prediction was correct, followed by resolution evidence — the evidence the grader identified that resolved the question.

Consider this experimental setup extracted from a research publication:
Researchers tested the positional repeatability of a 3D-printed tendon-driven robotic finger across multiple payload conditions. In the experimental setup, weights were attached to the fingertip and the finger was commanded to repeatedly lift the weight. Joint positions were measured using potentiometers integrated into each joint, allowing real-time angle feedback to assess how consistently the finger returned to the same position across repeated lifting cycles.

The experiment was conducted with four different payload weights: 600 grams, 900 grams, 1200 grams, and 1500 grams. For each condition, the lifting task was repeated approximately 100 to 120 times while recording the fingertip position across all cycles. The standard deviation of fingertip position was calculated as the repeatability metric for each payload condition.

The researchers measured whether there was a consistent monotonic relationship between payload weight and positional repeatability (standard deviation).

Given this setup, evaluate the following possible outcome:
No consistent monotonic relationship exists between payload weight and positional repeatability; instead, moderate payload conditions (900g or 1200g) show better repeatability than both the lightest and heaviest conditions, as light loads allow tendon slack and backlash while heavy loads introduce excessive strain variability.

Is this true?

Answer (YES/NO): YES